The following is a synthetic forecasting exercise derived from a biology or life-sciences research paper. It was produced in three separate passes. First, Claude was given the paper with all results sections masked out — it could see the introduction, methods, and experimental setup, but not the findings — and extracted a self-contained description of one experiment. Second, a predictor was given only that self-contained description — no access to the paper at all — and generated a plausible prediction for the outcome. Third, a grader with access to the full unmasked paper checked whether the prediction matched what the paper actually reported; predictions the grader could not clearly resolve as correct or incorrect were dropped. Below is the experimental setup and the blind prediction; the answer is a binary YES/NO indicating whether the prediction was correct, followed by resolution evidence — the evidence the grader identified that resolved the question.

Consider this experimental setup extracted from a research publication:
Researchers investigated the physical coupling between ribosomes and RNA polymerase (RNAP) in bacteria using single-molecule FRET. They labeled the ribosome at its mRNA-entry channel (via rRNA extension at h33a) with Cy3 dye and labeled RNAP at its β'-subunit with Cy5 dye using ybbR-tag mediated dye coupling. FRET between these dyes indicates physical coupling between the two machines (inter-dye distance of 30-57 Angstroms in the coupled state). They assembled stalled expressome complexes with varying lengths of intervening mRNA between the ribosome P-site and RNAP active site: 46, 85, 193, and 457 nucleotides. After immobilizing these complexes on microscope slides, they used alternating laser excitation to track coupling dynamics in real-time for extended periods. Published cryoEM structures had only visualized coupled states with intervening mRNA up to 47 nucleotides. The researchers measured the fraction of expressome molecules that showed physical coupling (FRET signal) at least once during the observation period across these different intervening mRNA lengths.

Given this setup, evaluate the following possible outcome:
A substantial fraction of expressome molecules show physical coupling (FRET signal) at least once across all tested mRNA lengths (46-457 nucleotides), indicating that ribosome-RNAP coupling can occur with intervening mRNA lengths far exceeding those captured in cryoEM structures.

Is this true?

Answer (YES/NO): NO